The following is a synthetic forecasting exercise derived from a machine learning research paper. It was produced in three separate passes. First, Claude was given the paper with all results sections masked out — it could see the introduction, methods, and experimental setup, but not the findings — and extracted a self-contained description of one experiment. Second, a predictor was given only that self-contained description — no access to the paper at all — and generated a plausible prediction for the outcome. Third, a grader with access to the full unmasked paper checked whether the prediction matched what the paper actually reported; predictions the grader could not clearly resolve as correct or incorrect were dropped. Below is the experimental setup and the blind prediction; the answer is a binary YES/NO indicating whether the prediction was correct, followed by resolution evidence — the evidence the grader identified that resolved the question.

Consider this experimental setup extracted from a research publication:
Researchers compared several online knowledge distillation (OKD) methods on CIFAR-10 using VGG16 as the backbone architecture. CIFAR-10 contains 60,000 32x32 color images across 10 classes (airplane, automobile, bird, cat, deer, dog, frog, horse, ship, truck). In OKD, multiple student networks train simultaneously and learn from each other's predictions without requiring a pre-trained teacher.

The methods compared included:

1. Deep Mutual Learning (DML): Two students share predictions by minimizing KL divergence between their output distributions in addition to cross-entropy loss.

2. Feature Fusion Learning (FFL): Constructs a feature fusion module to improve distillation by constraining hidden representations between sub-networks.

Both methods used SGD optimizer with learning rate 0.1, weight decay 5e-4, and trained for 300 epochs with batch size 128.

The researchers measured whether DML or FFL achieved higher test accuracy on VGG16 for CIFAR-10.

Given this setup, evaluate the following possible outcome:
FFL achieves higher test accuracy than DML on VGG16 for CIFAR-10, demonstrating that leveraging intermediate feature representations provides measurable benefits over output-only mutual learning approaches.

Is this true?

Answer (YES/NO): NO